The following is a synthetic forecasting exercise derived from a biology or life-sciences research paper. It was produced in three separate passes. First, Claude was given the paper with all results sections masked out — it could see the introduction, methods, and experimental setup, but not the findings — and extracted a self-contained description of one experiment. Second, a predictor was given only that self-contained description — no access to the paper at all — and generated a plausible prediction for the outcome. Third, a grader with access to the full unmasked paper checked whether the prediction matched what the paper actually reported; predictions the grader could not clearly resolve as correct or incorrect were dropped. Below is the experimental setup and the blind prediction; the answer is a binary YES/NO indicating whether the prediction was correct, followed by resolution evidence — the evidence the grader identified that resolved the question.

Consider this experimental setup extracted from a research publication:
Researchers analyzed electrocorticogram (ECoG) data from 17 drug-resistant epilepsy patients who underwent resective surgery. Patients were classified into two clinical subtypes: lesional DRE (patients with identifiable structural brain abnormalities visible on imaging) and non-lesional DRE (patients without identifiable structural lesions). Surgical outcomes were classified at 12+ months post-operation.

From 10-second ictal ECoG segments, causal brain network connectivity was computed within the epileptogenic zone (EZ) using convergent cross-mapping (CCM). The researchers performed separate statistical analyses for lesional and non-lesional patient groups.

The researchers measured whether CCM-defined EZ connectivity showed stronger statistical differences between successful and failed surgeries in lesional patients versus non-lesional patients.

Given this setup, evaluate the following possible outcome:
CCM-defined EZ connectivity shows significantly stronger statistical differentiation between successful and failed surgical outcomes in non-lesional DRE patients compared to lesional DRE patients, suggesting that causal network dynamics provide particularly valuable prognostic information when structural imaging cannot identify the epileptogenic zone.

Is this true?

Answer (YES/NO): YES